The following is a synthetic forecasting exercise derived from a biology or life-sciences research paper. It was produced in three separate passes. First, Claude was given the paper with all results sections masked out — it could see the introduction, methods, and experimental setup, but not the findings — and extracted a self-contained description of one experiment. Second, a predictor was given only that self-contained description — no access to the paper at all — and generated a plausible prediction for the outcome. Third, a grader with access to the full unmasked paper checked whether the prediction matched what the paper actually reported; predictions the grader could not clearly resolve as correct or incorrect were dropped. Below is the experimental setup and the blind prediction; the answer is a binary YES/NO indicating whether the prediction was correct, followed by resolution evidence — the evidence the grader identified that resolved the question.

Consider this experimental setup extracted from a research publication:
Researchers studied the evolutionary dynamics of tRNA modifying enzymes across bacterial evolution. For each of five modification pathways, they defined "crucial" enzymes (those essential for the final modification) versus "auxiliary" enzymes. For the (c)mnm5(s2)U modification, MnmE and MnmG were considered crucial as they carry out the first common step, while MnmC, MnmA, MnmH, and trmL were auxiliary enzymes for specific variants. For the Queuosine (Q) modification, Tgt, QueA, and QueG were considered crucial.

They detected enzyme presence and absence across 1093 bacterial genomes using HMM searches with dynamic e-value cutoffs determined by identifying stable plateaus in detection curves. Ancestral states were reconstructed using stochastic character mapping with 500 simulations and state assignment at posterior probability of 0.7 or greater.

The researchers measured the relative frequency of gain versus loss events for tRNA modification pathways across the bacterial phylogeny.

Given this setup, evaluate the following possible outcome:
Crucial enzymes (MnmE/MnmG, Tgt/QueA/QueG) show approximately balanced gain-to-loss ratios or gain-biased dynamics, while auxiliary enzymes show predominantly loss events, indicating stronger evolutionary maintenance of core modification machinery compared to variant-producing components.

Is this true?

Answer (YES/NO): NO